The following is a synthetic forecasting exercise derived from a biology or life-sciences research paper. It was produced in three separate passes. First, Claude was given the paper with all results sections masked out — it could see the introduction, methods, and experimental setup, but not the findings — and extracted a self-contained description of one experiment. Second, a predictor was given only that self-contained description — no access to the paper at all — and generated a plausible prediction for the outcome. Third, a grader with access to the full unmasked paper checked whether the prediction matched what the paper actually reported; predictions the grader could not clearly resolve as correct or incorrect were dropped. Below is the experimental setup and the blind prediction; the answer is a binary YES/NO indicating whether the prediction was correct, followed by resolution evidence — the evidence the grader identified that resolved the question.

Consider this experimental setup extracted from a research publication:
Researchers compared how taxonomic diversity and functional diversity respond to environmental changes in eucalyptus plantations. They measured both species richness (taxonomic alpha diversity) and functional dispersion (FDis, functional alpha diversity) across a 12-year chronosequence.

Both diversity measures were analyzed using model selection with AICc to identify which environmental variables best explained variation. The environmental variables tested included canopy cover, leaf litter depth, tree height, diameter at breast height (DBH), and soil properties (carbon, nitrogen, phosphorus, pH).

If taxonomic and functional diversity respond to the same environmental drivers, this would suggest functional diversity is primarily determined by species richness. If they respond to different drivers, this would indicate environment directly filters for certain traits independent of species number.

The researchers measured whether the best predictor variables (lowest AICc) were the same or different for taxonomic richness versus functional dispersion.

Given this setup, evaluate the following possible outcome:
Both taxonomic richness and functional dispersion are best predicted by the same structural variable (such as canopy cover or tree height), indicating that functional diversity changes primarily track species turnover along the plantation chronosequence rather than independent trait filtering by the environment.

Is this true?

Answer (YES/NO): NO